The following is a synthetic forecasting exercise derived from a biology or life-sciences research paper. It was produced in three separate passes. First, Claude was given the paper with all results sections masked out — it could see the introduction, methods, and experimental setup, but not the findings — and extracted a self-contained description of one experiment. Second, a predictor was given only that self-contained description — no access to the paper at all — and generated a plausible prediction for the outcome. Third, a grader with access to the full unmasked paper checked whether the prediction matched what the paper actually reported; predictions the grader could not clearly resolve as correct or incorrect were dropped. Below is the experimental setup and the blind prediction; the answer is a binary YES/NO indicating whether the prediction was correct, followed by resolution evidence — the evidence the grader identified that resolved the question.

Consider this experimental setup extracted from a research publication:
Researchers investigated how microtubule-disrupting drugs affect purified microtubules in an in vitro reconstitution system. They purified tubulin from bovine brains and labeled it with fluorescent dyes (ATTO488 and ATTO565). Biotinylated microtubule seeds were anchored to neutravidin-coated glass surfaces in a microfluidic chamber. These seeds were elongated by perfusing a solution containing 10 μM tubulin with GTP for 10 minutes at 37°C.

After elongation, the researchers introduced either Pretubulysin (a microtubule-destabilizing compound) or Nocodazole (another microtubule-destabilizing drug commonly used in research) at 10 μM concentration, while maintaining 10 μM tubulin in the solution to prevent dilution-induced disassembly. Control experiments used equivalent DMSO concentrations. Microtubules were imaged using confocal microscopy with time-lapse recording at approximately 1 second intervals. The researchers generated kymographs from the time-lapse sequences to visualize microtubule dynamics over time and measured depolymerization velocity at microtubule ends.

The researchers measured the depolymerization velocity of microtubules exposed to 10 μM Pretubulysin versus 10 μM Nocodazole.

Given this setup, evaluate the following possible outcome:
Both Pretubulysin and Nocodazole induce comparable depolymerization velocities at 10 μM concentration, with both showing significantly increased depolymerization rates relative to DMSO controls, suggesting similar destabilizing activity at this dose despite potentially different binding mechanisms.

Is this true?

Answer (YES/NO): NO